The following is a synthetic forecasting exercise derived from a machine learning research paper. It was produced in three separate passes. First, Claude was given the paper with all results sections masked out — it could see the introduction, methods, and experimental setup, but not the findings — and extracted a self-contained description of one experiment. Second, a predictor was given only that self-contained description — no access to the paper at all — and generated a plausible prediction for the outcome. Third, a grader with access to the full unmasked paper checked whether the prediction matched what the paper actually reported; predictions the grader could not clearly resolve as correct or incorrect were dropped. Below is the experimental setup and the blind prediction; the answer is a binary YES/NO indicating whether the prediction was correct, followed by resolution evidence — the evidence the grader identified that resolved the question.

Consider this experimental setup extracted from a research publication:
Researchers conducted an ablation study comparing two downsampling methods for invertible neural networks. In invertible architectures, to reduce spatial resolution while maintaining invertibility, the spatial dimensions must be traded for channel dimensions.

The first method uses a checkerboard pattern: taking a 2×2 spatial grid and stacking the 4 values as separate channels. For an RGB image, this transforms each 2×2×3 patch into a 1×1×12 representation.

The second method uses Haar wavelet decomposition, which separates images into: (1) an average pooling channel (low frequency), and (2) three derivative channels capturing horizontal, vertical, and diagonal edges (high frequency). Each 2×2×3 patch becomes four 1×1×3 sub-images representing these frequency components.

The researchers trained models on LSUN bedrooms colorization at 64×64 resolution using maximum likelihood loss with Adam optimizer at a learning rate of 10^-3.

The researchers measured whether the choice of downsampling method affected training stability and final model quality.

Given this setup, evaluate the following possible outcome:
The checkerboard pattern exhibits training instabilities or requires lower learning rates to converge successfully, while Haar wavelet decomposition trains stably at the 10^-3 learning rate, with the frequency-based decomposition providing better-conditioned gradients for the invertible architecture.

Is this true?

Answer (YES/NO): YES